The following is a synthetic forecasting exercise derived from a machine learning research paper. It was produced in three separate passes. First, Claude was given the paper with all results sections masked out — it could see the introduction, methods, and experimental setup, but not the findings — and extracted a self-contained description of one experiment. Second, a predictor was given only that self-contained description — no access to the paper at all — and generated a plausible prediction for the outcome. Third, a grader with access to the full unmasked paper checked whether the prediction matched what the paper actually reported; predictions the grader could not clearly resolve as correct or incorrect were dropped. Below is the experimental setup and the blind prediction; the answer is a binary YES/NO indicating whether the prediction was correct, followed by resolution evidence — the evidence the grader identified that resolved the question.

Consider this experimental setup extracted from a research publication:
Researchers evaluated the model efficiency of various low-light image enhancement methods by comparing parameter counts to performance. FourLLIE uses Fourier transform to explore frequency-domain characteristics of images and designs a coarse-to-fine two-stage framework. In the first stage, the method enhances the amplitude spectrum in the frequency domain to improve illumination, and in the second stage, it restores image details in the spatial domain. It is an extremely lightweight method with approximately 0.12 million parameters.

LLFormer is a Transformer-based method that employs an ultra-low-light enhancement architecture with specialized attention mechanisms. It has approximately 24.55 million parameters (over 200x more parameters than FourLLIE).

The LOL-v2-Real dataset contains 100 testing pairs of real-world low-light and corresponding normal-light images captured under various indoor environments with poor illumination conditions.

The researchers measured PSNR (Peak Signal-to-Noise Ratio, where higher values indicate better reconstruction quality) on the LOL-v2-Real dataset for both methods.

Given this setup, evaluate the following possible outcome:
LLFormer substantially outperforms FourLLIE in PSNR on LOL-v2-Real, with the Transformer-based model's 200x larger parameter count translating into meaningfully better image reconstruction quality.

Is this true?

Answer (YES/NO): NO